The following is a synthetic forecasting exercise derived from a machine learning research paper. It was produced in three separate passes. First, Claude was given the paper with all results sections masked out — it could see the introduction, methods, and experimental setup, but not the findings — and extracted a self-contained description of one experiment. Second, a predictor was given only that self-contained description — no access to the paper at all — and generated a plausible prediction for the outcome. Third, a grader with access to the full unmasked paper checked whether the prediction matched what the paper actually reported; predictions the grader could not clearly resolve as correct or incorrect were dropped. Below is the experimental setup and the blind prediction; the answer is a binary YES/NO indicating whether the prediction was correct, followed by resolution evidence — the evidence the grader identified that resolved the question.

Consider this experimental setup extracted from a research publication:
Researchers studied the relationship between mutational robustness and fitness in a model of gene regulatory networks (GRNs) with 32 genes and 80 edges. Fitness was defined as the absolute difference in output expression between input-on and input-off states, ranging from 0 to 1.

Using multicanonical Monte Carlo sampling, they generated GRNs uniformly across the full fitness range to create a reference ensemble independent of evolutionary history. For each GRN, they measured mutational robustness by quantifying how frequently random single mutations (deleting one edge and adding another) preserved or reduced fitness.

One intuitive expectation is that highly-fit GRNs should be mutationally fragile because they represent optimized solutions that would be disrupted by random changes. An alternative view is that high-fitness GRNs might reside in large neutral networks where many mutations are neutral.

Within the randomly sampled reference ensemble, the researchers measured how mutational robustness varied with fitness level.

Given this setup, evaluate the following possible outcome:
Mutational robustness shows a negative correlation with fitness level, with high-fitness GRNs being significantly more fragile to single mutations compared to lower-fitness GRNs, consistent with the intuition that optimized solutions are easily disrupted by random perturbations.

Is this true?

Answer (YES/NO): NO